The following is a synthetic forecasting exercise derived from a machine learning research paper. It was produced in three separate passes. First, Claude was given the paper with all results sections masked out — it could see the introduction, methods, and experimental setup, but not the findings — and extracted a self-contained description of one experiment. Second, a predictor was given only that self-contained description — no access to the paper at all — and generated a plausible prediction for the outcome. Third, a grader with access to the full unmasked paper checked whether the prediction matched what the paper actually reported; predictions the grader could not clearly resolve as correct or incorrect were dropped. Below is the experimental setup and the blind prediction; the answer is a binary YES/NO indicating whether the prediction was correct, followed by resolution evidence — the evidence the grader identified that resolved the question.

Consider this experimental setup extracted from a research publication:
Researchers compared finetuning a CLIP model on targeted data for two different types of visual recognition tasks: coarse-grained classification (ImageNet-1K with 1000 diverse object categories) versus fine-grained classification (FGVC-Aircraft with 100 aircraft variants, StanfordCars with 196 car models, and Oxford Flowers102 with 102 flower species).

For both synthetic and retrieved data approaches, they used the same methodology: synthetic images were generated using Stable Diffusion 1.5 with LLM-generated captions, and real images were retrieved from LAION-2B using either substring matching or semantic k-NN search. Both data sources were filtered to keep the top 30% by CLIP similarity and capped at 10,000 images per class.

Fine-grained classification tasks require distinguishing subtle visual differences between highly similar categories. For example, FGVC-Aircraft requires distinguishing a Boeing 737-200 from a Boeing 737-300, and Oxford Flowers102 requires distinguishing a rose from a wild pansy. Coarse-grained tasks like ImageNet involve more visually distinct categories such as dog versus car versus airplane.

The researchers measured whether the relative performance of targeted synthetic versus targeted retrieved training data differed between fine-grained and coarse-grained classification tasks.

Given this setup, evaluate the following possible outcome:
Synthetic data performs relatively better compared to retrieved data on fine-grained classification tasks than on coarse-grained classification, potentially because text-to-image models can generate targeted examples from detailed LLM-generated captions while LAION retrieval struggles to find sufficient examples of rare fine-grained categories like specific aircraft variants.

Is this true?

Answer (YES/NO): NO